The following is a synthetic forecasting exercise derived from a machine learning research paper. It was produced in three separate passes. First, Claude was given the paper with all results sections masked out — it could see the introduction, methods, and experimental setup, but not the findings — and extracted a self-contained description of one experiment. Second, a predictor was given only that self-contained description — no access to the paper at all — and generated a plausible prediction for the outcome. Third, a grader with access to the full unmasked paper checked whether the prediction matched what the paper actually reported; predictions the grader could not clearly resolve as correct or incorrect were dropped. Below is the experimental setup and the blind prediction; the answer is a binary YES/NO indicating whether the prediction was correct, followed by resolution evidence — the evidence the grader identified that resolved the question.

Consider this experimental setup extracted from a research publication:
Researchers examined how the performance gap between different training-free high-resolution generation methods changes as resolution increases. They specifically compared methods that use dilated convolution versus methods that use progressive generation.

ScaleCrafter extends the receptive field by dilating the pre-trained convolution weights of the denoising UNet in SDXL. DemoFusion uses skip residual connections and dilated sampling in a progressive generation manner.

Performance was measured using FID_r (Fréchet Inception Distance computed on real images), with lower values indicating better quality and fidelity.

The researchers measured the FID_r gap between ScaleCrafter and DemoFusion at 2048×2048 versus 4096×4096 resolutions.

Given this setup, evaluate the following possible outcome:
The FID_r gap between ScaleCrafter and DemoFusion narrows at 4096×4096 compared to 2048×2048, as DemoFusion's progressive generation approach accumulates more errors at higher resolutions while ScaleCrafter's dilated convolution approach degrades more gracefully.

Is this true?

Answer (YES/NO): NO